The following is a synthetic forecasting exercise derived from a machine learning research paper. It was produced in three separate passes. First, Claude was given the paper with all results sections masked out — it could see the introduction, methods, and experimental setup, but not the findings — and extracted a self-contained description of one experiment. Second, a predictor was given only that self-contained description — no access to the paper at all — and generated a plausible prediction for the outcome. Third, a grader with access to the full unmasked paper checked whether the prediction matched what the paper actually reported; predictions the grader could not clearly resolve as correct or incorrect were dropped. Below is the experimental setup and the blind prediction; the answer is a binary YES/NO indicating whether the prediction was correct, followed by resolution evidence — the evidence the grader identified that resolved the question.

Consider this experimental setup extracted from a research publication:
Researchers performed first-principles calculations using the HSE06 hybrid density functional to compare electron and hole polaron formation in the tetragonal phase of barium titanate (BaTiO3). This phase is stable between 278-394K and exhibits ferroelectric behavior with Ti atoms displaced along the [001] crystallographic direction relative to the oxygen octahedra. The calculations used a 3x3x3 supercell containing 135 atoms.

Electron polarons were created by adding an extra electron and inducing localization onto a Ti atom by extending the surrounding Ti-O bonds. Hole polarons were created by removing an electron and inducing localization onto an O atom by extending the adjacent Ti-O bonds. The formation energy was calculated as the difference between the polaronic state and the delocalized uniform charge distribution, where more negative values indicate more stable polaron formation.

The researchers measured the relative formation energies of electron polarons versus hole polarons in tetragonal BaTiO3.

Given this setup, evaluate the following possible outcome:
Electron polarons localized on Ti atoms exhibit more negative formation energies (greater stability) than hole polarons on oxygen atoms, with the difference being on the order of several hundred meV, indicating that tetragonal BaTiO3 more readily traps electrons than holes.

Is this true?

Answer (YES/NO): NO